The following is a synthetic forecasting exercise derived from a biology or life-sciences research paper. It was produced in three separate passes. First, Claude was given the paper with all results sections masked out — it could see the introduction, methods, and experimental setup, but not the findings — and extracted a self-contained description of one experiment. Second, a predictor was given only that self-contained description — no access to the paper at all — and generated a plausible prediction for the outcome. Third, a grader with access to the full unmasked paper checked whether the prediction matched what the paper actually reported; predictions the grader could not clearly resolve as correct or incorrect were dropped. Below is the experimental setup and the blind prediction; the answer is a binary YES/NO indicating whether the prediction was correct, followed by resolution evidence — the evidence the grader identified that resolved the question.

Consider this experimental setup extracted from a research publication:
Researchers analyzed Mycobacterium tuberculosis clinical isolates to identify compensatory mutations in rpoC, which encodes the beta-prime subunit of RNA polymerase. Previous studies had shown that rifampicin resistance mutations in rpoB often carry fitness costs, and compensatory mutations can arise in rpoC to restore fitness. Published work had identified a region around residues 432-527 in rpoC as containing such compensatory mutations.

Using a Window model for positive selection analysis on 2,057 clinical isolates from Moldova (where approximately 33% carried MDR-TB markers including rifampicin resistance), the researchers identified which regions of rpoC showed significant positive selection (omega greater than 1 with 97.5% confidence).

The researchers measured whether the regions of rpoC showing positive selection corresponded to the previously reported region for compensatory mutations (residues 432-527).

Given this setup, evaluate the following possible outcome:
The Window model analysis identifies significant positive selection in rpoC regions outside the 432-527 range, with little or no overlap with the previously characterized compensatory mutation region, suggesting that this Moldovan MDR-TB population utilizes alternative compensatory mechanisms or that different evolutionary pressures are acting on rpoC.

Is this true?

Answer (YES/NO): NO